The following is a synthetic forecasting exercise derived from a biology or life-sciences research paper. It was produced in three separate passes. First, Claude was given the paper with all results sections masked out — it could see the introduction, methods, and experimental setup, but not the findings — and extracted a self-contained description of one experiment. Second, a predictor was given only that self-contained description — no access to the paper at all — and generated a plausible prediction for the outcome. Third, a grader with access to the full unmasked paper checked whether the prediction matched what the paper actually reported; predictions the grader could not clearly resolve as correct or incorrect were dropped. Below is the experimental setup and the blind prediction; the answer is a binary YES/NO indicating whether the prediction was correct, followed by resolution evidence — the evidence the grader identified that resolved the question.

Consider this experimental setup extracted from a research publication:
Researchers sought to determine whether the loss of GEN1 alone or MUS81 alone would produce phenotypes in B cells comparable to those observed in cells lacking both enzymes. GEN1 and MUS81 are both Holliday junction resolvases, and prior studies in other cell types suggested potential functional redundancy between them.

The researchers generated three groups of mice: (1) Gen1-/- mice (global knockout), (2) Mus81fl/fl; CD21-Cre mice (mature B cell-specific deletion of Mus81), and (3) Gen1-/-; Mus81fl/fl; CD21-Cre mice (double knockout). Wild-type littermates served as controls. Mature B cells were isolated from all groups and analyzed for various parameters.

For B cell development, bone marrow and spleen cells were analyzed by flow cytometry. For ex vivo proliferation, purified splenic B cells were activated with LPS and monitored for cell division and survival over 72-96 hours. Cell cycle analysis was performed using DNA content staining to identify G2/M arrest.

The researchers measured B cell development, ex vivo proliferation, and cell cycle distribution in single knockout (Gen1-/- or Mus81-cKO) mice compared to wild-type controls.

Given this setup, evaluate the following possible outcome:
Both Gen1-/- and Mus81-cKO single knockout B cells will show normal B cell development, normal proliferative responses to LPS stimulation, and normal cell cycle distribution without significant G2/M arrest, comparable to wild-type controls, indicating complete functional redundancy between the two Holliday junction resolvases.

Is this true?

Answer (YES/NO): NO